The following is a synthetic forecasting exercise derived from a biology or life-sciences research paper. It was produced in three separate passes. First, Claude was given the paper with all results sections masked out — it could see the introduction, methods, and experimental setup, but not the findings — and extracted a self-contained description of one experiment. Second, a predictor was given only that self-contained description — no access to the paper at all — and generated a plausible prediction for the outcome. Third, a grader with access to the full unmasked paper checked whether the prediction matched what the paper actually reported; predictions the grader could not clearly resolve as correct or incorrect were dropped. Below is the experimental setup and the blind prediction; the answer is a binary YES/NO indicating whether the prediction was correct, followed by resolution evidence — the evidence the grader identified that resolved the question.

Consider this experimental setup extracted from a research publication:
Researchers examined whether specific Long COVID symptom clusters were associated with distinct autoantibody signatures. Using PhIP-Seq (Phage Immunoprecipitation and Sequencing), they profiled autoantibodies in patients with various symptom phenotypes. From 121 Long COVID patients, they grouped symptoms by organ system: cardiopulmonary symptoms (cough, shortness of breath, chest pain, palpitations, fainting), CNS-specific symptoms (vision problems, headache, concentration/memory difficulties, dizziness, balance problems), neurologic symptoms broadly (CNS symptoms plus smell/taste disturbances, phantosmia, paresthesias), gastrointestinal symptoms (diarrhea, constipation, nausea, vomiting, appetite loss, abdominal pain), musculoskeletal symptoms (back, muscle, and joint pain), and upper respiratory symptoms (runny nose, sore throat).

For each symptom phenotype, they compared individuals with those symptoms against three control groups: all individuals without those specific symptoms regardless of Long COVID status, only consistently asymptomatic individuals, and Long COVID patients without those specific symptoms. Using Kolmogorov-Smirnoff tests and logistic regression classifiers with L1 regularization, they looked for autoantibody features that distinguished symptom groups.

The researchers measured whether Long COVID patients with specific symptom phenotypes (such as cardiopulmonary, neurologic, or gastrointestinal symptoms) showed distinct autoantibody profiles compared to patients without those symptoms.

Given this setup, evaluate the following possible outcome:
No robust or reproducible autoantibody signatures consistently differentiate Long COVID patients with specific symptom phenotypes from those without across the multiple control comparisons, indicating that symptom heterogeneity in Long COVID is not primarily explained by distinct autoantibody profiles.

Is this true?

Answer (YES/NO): YES